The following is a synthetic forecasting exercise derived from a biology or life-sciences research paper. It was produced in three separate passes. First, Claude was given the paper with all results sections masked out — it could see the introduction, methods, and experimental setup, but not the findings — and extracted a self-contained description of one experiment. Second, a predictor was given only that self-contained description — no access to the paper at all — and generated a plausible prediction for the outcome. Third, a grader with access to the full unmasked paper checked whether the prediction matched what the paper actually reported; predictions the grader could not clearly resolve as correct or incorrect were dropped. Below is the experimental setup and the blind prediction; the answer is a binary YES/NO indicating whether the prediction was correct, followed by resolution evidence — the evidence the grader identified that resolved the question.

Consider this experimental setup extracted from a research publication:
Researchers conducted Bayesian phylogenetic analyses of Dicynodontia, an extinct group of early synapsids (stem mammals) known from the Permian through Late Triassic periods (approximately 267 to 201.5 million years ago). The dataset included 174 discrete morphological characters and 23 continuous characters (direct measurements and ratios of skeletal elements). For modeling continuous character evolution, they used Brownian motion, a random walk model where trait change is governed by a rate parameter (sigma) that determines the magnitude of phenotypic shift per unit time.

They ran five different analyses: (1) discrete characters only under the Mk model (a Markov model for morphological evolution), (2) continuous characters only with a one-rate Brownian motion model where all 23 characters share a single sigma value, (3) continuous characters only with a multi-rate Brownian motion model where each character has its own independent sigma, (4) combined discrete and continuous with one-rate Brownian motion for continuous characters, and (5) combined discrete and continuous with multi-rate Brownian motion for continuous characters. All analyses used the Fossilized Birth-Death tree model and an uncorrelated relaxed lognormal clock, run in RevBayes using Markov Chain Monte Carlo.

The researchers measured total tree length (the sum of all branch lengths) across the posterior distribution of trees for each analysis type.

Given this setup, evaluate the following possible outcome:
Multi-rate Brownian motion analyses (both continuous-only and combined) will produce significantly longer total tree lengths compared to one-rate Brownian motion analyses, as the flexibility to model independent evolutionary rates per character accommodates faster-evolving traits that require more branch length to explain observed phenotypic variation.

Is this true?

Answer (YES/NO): NO